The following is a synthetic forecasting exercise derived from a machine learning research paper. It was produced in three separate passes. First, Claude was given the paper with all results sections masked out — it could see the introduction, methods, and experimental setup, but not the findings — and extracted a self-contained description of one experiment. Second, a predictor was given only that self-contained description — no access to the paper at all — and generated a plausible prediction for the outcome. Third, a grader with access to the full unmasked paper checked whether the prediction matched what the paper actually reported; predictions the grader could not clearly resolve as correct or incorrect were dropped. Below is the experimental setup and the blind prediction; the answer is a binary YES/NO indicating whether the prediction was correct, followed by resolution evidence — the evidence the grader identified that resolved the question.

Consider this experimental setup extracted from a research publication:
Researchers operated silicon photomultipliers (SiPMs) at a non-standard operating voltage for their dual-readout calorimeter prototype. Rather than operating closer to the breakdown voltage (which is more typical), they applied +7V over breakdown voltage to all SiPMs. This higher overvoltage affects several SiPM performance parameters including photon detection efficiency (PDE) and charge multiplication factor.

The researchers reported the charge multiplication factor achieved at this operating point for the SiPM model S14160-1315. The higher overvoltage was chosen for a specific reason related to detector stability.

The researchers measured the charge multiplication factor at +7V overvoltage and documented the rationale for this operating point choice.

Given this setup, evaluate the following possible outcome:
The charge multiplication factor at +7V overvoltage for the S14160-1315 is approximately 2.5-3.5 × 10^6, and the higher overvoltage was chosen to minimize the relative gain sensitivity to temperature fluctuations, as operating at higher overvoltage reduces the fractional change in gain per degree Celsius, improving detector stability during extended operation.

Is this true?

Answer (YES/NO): NO